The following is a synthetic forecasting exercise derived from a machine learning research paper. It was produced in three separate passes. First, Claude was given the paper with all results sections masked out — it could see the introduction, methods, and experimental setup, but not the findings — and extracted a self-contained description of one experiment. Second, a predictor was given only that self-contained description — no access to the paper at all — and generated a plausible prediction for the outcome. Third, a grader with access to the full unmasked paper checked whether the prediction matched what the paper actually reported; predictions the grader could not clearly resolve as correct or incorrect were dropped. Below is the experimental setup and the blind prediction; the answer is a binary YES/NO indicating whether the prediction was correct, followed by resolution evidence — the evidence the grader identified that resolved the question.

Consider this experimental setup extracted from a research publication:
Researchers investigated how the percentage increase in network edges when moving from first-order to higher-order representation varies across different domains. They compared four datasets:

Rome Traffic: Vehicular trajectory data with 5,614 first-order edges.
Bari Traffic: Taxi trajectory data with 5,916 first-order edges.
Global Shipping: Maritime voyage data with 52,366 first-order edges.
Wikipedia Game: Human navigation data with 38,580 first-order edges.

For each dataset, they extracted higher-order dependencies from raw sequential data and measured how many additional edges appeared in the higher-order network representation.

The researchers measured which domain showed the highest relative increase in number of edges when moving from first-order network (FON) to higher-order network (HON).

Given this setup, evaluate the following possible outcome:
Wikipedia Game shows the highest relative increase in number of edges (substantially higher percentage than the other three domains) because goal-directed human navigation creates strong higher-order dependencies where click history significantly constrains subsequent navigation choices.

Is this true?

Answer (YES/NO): NO